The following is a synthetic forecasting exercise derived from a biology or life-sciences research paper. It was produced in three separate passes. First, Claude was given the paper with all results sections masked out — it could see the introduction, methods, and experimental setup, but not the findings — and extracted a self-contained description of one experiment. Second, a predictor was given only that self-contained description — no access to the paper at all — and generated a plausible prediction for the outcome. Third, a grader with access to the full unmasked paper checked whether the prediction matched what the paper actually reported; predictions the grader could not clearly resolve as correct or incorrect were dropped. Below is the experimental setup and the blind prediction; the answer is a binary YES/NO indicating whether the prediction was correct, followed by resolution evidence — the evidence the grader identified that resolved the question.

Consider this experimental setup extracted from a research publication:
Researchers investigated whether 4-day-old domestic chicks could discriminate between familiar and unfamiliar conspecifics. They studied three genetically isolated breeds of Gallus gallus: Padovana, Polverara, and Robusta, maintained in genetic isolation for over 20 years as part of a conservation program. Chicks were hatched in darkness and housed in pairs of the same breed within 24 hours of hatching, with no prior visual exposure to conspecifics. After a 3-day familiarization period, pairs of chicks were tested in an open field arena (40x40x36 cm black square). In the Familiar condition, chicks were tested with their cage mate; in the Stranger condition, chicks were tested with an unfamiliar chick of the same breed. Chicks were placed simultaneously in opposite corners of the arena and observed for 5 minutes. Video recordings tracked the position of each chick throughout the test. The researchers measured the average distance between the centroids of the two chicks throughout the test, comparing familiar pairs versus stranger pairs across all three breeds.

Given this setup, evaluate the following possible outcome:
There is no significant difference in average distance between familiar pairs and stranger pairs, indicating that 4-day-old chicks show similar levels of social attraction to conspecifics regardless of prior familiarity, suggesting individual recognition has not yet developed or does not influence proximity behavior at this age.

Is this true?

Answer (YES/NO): NO